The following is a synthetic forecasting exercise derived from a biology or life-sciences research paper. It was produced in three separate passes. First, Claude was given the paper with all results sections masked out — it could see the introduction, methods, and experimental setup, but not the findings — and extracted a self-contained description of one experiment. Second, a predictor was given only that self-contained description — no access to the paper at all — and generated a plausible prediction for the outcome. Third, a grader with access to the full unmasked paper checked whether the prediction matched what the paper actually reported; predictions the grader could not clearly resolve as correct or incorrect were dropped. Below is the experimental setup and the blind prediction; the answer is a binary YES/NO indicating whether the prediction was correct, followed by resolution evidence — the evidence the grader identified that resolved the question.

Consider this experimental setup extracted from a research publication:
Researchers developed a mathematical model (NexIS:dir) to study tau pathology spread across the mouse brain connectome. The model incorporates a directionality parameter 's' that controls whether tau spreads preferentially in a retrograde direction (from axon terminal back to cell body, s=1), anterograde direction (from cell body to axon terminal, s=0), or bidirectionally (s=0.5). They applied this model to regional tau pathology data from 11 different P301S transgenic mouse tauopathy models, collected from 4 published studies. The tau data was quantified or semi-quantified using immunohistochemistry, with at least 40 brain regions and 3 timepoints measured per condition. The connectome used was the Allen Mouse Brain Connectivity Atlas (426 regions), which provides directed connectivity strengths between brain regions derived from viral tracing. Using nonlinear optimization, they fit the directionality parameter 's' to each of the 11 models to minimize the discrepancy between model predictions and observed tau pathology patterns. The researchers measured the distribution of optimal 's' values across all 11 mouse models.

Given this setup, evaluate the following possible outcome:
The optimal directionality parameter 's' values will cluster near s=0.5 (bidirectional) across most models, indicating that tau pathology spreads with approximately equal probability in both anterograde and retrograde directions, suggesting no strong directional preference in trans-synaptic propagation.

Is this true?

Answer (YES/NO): NO